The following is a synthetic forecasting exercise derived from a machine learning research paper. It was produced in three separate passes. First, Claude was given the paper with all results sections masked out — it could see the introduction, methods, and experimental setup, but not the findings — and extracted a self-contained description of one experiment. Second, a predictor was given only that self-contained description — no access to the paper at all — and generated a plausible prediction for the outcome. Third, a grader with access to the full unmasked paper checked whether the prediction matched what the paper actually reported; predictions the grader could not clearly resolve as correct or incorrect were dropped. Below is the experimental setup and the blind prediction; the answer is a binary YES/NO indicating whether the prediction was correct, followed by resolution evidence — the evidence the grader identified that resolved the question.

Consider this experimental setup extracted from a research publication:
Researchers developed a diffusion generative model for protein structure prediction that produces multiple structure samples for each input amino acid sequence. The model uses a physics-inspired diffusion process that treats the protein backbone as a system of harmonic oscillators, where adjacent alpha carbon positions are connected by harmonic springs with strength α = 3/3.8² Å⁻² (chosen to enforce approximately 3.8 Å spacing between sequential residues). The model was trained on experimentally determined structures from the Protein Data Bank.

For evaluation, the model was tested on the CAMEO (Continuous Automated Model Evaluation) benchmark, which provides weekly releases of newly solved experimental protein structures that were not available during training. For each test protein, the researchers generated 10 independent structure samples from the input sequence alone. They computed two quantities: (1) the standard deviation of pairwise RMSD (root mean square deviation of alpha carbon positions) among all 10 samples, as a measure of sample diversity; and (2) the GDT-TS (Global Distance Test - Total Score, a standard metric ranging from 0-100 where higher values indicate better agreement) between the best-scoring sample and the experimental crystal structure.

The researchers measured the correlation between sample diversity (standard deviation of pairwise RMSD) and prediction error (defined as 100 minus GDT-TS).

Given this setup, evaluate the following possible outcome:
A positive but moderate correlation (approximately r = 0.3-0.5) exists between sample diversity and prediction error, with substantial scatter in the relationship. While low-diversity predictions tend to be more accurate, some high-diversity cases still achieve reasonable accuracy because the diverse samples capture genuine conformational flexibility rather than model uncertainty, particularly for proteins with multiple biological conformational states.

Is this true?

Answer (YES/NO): NO